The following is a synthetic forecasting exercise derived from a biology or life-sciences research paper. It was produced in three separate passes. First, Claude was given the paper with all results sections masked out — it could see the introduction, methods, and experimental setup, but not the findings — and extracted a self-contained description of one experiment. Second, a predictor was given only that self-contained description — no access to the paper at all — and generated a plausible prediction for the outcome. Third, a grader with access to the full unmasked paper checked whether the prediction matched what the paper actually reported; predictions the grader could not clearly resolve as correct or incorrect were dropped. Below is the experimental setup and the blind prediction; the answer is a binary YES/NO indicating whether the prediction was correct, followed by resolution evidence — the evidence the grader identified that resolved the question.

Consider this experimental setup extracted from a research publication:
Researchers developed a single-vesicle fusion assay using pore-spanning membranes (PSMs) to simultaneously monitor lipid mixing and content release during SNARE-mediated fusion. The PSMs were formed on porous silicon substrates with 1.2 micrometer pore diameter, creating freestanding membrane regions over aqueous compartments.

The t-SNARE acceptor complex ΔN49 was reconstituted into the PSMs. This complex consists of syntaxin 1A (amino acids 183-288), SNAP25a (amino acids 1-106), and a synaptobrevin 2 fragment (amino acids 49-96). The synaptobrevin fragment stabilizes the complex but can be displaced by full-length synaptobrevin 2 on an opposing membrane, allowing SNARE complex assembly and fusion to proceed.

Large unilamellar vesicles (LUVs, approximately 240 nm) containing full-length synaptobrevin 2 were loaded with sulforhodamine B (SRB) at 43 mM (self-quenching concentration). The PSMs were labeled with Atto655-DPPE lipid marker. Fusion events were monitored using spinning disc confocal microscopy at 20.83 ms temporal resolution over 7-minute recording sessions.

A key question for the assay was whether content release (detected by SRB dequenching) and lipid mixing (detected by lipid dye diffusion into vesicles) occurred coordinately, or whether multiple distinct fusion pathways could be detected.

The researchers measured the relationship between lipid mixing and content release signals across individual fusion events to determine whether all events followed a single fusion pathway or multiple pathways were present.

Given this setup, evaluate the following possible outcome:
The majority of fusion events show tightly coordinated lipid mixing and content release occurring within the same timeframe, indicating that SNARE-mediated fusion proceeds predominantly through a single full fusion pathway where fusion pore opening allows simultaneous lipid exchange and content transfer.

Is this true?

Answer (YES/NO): NO